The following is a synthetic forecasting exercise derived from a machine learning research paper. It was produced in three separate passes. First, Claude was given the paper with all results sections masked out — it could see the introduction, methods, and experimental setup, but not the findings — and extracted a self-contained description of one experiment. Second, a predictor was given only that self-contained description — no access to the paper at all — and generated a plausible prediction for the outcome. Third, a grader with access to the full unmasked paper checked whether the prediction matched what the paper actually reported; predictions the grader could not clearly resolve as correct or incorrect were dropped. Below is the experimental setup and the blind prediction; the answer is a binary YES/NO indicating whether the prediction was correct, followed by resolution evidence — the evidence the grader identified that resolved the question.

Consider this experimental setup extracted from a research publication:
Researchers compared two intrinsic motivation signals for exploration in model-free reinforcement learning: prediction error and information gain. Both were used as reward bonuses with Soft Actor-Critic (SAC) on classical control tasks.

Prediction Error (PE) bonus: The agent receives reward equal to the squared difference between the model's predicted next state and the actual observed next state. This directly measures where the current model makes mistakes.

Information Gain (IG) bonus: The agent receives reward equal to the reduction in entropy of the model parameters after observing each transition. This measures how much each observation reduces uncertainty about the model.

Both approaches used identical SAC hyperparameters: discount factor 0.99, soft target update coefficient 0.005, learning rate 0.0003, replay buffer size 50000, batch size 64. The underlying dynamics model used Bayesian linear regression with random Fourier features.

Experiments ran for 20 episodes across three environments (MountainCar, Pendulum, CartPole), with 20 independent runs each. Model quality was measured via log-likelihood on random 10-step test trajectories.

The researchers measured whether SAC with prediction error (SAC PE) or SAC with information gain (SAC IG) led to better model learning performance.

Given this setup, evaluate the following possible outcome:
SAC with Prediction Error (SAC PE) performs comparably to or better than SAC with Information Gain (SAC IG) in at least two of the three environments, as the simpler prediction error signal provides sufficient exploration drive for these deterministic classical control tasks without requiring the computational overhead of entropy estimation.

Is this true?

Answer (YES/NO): YES